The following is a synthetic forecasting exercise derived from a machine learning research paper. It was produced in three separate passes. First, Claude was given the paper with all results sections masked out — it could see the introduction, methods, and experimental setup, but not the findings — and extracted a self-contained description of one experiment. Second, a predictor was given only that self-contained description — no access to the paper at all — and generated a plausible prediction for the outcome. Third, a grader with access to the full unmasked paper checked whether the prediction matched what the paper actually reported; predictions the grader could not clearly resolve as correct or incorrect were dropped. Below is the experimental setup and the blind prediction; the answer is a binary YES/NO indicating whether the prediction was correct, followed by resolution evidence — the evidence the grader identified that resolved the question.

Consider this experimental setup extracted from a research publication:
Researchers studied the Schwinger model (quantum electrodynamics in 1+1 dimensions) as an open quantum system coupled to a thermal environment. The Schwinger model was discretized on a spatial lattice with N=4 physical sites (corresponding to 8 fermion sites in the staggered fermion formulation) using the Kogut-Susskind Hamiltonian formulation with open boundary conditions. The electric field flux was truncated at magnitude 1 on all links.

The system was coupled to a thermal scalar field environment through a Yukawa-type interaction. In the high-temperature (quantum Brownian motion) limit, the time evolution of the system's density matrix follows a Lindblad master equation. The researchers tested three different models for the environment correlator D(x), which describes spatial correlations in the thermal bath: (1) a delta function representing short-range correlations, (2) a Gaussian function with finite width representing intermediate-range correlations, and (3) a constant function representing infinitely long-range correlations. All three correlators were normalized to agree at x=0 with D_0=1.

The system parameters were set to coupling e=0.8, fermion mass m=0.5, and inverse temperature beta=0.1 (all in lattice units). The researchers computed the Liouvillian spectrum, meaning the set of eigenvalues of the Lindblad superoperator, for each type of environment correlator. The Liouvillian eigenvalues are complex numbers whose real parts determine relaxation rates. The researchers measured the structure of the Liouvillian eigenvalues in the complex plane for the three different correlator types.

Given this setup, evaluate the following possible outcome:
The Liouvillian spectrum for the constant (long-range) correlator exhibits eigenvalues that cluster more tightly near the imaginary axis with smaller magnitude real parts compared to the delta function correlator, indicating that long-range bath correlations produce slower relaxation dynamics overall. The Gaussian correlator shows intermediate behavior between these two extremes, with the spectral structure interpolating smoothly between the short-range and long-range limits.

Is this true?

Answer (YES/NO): NO